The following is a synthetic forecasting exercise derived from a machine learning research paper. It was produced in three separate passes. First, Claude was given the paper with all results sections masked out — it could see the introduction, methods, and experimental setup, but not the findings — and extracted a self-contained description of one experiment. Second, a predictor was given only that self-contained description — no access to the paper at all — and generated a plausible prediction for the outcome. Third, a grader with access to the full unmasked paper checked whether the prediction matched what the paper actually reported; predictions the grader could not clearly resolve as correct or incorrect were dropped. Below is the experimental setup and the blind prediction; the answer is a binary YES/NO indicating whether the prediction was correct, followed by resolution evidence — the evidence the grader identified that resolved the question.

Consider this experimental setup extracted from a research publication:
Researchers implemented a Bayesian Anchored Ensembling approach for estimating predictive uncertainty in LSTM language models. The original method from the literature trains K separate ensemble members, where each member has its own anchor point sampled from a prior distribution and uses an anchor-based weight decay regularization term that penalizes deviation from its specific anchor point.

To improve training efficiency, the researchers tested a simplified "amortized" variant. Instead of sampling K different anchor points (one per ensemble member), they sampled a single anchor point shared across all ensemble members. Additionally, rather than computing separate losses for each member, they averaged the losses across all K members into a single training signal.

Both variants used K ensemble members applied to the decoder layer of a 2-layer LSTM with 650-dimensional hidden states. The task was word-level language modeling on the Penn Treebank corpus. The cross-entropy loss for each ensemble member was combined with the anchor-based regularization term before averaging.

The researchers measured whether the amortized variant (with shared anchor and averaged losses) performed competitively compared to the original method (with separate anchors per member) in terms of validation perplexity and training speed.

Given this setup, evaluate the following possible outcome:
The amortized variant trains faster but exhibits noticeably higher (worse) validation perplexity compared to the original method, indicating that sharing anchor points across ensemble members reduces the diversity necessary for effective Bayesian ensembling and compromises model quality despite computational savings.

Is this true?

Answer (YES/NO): NO